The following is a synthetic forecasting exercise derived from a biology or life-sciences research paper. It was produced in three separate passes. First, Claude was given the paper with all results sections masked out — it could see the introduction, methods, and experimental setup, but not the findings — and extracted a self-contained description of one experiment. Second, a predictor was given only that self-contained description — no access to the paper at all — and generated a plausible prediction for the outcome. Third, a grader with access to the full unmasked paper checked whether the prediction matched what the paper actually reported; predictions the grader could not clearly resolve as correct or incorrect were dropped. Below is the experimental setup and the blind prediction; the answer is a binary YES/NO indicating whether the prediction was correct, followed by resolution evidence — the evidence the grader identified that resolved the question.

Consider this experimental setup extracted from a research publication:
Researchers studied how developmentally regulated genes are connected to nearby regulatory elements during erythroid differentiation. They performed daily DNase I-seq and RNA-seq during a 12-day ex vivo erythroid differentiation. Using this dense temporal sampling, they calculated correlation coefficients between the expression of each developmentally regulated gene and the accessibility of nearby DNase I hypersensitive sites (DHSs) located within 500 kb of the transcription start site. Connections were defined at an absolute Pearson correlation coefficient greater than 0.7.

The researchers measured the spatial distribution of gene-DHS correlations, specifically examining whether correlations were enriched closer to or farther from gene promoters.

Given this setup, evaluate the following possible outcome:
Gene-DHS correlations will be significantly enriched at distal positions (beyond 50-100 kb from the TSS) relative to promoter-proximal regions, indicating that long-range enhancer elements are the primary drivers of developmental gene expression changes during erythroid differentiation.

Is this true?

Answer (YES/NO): NO